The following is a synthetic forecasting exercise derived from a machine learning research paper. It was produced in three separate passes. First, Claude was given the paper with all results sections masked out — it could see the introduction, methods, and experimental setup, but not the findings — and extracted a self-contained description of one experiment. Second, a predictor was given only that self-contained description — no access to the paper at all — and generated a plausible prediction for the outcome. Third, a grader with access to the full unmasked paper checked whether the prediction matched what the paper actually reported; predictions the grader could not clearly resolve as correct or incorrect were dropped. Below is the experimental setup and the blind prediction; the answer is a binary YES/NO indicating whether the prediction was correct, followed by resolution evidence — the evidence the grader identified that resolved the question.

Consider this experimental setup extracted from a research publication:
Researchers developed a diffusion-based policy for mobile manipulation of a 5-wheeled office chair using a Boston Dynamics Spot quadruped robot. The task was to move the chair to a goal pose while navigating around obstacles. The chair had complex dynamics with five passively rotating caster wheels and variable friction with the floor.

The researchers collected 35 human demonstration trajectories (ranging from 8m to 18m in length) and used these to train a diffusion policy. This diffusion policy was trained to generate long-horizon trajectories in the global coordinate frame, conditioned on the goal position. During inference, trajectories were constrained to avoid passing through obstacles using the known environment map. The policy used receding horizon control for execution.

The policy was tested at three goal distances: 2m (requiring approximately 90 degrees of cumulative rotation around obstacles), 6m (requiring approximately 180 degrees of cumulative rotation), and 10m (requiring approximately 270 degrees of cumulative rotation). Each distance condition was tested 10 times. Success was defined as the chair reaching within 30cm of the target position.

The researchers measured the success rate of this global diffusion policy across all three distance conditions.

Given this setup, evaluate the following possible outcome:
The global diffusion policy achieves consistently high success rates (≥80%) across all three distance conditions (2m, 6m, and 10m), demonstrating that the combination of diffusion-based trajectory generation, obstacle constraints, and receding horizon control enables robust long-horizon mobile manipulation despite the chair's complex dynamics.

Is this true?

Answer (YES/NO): NO